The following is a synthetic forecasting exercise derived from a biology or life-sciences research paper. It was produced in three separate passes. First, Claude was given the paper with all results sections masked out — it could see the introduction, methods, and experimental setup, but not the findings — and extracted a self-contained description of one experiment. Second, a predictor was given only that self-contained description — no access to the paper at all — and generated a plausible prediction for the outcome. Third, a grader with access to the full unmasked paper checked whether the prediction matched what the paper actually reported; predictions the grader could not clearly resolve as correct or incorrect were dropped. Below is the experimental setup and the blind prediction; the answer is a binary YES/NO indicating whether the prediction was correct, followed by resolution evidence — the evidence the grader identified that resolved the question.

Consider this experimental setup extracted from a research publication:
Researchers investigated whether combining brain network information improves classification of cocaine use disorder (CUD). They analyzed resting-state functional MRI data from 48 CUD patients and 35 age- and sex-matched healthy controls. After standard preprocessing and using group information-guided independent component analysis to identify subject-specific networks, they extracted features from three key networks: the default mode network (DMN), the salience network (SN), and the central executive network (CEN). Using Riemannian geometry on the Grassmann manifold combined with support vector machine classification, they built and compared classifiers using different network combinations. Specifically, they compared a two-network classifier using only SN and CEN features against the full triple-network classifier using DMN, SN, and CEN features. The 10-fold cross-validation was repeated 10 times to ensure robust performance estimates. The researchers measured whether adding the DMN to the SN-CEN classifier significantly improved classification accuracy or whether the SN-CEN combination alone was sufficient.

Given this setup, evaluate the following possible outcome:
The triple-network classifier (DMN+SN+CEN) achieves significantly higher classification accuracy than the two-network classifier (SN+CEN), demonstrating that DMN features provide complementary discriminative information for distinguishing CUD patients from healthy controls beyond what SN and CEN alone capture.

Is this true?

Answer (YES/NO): NO